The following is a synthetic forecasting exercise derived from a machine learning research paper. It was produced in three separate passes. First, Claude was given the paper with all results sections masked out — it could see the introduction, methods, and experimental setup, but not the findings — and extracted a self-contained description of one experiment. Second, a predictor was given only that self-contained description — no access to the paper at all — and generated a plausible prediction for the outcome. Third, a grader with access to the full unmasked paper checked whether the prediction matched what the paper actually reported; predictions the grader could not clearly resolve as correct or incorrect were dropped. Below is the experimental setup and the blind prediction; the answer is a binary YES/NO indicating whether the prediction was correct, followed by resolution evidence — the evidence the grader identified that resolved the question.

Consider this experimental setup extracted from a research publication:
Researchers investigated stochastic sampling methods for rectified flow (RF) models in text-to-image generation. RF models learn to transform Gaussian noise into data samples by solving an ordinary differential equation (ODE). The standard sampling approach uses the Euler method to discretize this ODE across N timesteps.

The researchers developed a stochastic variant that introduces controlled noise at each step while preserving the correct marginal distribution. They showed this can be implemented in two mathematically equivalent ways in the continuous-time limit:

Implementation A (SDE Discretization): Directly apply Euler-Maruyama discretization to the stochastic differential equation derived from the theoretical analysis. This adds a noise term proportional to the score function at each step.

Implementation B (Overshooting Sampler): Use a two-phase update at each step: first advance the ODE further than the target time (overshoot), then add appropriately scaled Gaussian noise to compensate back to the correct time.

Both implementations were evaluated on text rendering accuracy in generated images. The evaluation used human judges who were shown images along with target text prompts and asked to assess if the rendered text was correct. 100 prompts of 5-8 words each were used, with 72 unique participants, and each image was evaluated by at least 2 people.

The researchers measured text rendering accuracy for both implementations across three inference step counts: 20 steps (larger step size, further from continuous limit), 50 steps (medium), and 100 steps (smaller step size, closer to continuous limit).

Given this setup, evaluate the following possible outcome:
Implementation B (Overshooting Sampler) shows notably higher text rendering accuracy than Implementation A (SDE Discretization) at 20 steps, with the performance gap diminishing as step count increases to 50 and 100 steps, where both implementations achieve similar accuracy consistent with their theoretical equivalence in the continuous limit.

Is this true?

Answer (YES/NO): NO